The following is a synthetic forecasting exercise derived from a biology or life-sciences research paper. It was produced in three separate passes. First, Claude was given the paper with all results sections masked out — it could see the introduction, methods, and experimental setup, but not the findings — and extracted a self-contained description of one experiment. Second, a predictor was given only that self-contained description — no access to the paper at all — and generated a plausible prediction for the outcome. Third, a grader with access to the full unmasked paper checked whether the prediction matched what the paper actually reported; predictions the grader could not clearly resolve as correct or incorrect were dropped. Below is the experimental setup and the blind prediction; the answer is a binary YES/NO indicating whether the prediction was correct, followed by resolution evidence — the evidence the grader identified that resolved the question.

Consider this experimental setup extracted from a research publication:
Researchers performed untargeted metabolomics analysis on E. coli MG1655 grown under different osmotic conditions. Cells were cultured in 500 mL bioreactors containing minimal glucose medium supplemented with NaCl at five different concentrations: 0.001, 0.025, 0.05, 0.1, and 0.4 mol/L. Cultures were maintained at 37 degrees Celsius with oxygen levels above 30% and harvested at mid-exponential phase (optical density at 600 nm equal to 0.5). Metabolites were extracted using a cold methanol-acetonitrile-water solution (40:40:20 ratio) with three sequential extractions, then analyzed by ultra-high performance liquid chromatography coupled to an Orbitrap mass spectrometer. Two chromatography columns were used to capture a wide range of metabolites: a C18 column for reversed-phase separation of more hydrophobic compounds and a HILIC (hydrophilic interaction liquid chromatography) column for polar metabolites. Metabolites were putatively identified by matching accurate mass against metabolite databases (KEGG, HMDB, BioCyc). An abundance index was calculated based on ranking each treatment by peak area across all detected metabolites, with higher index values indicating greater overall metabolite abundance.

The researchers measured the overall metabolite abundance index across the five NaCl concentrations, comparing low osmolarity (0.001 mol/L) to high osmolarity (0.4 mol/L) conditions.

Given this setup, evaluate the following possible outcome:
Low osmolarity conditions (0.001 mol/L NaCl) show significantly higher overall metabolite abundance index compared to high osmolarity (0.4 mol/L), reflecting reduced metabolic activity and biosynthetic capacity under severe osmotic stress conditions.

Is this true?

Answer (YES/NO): NO